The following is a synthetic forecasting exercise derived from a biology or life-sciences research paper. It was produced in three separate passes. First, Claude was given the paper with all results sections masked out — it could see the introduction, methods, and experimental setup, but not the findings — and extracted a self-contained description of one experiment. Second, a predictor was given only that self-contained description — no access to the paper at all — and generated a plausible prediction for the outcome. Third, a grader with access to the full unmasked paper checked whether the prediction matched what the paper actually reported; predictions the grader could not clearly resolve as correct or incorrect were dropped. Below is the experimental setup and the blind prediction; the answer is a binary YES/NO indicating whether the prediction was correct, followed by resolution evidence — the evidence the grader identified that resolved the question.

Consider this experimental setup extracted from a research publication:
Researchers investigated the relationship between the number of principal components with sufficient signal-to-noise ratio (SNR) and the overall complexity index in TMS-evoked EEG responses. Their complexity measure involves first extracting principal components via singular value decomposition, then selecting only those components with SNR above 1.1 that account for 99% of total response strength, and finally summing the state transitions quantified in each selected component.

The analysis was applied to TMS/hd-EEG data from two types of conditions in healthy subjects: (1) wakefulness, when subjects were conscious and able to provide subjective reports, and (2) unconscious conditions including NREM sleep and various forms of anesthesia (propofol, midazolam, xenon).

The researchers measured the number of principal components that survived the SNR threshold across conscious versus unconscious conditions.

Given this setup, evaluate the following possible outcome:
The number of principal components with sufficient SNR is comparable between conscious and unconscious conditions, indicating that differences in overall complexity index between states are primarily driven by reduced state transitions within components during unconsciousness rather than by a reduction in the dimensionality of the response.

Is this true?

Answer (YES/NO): NO